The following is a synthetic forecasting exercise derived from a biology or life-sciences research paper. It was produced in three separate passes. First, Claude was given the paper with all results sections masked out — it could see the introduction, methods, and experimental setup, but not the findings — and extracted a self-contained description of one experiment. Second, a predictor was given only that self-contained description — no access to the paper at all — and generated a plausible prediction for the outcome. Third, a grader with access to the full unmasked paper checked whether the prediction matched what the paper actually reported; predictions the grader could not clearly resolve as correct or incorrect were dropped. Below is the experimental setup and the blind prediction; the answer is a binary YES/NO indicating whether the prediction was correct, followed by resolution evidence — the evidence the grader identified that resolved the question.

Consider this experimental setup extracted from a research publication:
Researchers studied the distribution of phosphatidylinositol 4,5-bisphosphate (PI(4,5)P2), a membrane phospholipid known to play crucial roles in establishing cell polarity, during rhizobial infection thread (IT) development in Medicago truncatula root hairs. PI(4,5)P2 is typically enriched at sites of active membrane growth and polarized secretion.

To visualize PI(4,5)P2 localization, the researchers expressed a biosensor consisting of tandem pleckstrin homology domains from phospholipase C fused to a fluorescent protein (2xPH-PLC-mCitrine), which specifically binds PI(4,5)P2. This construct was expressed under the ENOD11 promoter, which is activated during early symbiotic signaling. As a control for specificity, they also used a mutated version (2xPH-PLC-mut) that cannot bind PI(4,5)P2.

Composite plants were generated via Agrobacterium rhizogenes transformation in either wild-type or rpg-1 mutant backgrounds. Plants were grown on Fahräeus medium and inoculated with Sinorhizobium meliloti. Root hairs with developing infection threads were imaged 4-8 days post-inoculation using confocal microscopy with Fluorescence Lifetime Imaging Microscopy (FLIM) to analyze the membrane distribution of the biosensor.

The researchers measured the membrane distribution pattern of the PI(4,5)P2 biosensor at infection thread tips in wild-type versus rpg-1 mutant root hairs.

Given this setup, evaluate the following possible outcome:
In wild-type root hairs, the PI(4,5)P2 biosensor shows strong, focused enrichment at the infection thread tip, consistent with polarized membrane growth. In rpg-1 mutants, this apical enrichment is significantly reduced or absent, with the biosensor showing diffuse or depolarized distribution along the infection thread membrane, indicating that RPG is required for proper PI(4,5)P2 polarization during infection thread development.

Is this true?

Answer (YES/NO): YES